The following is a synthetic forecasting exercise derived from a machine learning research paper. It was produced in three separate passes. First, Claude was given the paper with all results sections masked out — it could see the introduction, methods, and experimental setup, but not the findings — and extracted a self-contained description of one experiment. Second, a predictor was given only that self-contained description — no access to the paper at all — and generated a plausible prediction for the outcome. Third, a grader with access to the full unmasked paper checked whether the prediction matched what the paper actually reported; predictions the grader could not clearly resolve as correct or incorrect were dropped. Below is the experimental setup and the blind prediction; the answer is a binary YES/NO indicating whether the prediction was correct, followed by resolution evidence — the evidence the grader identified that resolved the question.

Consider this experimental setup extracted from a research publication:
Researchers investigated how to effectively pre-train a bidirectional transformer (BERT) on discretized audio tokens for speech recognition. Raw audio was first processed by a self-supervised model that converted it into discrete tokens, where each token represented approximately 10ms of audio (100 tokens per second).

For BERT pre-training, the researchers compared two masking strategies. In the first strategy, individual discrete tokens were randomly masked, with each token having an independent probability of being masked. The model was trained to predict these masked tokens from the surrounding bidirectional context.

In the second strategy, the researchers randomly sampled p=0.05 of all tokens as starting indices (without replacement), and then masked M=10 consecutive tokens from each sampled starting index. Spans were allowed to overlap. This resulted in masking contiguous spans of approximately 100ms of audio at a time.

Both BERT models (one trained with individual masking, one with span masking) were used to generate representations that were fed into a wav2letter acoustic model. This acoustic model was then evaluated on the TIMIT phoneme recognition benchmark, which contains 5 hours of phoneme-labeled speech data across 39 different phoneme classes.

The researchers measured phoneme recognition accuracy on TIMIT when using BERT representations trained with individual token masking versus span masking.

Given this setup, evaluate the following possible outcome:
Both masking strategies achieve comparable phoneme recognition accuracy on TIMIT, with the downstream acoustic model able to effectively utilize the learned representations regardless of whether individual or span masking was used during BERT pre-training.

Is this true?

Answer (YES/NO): NO